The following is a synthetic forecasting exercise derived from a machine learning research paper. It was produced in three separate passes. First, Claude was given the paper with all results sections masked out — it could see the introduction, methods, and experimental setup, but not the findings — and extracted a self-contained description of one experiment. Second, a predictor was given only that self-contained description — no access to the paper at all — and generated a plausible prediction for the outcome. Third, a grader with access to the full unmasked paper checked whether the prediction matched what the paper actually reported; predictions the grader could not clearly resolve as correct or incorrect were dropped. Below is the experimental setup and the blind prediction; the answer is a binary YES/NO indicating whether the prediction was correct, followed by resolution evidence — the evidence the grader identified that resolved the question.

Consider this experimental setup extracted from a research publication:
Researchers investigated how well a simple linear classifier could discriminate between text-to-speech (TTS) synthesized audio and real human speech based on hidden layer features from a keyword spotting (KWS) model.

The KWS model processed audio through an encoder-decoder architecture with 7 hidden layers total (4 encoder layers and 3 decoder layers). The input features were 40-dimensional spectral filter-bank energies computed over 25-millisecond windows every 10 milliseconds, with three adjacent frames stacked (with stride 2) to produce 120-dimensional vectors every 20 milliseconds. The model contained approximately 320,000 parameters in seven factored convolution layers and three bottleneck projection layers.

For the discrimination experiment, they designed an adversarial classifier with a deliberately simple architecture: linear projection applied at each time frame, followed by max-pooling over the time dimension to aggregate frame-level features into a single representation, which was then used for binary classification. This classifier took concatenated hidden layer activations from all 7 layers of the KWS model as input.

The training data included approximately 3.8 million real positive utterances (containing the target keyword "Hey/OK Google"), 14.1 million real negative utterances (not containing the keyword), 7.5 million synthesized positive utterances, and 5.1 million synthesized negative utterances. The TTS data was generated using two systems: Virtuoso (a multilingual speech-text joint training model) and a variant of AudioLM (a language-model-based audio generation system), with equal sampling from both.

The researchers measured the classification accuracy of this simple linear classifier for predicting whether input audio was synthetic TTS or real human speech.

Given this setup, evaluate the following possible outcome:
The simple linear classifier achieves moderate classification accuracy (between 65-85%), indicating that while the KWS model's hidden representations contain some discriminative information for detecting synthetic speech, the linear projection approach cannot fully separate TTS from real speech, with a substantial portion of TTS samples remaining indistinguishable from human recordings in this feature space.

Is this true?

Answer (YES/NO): NO